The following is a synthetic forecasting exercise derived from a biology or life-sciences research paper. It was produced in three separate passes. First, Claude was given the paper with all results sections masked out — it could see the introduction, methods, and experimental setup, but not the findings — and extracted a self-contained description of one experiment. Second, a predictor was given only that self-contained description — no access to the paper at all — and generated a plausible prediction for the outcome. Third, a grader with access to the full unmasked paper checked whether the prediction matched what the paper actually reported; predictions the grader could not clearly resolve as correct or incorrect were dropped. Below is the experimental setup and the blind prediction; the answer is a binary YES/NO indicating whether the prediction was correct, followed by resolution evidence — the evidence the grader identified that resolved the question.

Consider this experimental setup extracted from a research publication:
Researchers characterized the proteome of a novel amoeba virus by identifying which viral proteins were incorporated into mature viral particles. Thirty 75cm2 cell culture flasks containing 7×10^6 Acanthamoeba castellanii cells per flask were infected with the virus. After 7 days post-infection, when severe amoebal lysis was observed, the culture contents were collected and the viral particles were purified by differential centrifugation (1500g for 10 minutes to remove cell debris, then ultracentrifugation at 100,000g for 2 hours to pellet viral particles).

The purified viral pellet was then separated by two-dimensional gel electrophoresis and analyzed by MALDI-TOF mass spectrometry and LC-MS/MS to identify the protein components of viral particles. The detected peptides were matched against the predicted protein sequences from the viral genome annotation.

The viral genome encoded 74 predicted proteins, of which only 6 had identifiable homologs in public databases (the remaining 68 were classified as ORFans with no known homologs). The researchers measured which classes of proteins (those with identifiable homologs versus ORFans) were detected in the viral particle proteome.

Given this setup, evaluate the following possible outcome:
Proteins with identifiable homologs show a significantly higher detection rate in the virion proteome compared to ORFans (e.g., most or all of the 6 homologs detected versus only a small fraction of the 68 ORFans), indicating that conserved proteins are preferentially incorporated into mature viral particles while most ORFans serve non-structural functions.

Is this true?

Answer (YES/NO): NO